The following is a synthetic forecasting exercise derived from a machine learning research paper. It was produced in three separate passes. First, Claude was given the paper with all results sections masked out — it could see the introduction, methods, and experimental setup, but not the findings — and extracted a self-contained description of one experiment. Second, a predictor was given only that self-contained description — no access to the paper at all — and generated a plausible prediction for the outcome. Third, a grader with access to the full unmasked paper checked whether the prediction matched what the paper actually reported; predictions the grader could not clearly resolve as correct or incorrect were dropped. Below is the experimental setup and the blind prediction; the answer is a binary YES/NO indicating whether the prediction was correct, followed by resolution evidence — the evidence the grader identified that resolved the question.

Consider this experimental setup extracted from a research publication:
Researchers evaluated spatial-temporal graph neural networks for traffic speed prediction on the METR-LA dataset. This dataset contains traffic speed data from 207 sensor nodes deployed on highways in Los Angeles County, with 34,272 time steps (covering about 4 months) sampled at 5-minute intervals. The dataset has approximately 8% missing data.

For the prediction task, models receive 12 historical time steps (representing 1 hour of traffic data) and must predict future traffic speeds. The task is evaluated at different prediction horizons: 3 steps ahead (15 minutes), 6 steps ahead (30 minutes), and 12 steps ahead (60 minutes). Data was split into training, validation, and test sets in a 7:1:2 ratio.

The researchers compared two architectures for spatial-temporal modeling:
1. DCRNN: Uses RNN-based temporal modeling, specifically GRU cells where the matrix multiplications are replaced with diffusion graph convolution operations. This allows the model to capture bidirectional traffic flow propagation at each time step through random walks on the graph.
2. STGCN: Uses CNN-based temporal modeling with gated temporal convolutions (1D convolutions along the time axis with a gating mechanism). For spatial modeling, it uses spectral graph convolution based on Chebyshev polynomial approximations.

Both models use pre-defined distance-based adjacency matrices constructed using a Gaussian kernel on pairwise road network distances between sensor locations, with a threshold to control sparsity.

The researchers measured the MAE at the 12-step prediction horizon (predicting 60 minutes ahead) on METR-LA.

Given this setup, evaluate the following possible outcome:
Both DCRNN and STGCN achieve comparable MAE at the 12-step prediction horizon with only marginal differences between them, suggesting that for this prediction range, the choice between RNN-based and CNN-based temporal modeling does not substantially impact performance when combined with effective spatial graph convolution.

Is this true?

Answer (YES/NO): YES